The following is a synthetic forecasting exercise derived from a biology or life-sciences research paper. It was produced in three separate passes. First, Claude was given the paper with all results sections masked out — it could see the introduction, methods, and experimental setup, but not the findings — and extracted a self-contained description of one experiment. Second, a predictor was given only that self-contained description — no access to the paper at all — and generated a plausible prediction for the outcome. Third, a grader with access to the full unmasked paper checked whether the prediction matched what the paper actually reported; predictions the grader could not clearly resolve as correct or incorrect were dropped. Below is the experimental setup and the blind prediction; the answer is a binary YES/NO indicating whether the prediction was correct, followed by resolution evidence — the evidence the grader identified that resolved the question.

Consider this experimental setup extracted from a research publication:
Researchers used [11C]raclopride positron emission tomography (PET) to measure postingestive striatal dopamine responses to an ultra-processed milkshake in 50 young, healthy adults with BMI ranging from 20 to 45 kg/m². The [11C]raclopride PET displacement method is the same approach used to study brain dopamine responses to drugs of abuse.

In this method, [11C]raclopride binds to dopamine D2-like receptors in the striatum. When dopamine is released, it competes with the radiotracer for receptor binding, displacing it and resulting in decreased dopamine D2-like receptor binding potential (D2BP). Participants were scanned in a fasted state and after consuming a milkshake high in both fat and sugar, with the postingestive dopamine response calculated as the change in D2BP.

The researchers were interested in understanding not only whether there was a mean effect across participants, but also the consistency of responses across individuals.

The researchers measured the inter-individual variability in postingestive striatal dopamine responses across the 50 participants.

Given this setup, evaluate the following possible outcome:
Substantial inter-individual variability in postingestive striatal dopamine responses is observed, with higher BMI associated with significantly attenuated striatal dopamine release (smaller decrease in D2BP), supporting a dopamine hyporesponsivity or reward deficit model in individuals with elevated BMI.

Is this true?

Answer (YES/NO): NO